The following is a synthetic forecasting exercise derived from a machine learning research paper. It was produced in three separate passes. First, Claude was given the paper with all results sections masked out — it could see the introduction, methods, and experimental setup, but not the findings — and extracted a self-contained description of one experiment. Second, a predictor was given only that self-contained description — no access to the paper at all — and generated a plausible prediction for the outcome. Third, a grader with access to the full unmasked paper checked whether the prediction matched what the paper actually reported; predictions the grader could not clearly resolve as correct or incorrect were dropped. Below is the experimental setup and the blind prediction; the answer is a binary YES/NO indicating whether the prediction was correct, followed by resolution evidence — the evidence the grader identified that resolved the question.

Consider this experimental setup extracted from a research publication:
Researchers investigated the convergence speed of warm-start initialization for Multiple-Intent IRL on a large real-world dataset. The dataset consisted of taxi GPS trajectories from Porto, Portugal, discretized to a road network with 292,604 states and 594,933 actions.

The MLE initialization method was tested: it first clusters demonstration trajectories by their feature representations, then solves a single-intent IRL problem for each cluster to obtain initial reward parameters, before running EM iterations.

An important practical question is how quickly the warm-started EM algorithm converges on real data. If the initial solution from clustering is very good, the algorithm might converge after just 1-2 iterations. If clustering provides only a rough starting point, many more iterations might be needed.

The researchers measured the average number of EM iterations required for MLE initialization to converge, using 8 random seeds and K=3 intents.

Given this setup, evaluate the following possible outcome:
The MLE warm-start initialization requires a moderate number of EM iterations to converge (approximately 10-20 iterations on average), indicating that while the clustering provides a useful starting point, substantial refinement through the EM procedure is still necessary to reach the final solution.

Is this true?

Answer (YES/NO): NO